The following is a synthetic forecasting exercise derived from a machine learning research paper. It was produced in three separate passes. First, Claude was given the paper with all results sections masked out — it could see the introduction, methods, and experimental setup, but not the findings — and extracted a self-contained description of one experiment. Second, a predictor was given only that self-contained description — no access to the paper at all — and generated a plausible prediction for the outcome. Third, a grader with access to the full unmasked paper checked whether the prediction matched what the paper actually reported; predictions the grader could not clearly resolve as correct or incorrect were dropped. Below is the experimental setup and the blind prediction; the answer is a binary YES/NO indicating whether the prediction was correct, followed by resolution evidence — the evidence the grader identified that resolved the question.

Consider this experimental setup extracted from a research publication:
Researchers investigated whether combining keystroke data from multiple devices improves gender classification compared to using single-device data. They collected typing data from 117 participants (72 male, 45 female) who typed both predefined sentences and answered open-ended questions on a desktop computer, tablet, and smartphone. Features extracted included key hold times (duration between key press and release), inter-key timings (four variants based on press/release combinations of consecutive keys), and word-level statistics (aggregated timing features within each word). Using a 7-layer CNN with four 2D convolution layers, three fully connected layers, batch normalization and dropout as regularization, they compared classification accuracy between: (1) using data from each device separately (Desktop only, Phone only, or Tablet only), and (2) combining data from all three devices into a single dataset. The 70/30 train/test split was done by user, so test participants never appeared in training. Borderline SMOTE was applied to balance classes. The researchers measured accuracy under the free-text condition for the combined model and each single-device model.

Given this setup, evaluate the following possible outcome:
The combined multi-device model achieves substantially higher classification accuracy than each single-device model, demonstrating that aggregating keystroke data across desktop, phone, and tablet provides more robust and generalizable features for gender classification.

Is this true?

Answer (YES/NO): YES